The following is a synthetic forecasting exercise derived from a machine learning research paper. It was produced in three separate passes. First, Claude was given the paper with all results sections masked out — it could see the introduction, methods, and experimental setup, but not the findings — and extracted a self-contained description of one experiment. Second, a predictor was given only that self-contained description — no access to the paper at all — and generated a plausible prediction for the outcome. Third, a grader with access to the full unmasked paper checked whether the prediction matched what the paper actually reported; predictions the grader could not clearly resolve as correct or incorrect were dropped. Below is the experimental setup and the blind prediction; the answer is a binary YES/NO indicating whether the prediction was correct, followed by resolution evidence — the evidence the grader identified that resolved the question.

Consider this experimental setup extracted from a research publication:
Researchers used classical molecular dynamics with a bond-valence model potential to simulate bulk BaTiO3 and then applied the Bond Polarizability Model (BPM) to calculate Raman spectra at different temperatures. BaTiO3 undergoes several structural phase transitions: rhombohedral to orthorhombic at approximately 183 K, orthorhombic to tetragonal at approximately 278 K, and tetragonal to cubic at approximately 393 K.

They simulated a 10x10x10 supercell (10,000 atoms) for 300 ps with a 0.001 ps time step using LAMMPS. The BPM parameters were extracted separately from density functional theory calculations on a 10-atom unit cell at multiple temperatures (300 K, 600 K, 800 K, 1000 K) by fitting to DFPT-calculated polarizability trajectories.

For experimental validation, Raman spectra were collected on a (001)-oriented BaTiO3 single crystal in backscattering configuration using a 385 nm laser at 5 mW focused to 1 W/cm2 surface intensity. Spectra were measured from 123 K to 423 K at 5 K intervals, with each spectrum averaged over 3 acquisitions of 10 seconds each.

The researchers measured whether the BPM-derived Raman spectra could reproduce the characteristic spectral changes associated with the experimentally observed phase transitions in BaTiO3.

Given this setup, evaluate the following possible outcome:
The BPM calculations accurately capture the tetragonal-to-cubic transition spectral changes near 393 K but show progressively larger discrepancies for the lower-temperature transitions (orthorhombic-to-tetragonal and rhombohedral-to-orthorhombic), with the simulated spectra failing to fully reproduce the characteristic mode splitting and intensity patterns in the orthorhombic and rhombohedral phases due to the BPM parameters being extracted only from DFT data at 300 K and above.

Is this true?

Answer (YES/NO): NO